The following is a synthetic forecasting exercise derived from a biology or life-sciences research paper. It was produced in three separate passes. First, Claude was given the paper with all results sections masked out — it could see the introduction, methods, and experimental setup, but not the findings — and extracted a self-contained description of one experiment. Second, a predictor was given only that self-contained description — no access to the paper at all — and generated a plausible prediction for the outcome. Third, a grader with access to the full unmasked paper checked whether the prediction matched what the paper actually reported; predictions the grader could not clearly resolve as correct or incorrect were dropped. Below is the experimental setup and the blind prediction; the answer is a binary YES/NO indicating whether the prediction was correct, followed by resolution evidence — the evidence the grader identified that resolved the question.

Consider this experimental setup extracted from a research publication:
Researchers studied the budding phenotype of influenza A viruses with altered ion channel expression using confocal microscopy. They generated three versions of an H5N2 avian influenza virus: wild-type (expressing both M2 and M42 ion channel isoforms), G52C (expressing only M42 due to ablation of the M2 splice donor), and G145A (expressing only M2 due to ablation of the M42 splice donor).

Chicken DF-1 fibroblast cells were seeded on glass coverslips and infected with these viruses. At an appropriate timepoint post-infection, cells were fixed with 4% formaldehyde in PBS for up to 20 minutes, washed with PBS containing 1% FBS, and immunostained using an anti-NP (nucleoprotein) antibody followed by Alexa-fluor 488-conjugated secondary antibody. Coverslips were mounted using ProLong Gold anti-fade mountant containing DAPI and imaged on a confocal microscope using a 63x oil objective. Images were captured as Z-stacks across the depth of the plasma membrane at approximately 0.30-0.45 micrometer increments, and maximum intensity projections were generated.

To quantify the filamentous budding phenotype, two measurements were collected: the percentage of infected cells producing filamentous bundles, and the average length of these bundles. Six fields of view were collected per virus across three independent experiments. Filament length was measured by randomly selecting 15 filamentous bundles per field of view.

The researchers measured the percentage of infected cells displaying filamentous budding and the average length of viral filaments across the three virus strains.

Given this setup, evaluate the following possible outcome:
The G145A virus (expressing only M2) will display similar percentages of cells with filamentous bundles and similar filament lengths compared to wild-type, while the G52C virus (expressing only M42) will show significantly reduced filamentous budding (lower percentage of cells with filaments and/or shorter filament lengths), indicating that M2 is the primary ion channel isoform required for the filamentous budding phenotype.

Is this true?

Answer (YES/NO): NO